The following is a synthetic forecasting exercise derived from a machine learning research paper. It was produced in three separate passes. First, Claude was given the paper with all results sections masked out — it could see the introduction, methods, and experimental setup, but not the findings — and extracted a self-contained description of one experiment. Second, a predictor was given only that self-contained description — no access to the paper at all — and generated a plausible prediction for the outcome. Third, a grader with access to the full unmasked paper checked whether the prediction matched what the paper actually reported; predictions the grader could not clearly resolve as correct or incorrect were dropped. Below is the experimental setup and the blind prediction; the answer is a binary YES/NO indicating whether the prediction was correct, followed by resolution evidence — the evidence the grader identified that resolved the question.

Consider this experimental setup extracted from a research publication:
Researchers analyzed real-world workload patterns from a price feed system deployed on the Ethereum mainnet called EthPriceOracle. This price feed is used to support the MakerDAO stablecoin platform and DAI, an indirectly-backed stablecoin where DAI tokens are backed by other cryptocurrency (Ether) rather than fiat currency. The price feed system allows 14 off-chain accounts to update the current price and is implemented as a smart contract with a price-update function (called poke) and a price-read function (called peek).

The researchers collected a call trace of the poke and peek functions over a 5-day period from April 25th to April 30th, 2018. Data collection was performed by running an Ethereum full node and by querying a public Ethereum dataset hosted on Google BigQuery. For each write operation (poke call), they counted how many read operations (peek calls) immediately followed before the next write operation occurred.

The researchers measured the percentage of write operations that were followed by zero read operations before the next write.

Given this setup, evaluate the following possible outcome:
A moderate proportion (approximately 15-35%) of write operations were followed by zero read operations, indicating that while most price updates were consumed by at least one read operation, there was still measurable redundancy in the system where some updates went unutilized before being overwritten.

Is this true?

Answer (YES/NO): NO